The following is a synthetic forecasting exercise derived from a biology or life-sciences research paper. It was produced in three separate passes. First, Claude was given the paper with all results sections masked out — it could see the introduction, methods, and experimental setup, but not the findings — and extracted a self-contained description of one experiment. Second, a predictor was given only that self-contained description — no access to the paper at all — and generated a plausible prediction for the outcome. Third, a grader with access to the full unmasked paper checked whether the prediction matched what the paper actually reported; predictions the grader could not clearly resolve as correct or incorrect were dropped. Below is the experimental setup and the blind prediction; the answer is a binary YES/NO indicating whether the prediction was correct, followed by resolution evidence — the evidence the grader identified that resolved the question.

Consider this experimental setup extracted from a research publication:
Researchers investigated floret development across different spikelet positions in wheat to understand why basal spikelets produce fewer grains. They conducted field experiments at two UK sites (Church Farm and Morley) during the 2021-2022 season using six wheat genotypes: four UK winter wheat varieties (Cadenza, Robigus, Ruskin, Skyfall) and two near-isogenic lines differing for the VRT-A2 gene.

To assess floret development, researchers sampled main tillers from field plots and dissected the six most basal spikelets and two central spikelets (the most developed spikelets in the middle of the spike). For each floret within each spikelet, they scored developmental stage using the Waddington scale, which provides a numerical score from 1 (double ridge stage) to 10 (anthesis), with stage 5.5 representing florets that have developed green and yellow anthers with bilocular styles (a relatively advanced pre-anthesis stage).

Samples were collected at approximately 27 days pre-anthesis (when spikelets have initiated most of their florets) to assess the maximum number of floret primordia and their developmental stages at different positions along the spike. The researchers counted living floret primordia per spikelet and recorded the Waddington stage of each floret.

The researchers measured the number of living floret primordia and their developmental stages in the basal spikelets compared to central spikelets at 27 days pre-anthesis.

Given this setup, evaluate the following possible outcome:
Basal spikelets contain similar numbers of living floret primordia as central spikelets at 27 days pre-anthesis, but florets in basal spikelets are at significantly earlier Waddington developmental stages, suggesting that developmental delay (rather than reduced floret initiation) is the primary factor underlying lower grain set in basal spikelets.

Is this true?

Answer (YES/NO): NO